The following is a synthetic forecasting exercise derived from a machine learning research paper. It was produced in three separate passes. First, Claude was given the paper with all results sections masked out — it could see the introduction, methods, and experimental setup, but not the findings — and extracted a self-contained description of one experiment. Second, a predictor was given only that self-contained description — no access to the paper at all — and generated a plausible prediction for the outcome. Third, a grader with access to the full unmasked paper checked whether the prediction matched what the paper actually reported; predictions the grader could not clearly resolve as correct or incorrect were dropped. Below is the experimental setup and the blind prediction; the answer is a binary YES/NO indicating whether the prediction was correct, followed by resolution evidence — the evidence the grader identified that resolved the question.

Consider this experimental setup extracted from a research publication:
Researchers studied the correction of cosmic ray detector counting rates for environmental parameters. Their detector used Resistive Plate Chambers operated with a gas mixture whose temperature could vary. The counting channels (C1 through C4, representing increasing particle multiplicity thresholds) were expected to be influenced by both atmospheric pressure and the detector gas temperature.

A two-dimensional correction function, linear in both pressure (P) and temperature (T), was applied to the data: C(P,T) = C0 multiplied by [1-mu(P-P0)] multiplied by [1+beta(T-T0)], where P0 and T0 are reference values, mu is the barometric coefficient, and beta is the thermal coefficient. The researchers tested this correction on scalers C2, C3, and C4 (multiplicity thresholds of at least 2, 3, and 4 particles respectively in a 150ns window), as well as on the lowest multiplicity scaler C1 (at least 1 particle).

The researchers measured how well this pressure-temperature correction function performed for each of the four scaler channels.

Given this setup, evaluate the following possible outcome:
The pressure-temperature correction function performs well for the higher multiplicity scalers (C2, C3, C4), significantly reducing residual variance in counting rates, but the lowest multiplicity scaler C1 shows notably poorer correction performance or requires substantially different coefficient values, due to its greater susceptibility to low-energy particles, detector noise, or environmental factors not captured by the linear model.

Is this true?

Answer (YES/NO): YES